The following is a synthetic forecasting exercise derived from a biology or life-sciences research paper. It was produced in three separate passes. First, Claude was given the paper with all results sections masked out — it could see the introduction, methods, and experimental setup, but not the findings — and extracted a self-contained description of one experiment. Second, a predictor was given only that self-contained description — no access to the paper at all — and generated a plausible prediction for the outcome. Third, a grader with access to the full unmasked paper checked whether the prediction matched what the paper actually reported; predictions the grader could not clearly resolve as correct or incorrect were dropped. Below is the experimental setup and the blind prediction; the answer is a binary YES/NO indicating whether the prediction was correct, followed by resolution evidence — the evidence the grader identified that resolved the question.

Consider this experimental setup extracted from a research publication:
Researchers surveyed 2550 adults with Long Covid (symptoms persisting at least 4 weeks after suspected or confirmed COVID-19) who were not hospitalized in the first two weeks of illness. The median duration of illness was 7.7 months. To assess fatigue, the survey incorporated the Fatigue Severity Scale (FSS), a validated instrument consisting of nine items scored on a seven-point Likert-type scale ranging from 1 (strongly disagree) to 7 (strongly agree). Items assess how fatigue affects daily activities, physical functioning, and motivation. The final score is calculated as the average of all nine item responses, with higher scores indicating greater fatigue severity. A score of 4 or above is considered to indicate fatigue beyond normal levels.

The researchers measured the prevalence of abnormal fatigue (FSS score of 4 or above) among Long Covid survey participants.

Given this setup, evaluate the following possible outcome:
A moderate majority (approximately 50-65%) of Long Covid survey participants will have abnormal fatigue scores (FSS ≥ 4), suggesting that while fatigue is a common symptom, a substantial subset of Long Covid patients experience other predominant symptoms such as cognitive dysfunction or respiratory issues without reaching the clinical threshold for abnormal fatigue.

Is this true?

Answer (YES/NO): NO